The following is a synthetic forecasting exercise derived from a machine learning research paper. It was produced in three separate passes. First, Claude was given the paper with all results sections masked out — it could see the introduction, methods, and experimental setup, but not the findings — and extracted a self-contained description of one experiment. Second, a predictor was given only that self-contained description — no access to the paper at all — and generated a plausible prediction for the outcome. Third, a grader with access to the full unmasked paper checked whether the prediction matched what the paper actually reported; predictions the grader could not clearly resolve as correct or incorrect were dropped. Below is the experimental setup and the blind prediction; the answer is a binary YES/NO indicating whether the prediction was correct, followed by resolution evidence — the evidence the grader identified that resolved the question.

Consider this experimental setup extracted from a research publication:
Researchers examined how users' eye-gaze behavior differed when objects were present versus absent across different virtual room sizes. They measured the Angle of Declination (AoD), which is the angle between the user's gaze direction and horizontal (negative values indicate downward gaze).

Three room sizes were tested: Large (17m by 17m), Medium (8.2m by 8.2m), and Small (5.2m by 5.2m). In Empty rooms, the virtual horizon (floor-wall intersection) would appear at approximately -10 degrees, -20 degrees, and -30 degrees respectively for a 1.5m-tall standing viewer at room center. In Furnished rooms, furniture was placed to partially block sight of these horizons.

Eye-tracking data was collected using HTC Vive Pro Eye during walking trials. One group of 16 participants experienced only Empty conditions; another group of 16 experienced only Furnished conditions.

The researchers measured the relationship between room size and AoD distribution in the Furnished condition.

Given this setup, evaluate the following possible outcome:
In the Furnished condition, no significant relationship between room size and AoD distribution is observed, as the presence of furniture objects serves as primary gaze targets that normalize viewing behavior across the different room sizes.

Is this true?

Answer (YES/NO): YES